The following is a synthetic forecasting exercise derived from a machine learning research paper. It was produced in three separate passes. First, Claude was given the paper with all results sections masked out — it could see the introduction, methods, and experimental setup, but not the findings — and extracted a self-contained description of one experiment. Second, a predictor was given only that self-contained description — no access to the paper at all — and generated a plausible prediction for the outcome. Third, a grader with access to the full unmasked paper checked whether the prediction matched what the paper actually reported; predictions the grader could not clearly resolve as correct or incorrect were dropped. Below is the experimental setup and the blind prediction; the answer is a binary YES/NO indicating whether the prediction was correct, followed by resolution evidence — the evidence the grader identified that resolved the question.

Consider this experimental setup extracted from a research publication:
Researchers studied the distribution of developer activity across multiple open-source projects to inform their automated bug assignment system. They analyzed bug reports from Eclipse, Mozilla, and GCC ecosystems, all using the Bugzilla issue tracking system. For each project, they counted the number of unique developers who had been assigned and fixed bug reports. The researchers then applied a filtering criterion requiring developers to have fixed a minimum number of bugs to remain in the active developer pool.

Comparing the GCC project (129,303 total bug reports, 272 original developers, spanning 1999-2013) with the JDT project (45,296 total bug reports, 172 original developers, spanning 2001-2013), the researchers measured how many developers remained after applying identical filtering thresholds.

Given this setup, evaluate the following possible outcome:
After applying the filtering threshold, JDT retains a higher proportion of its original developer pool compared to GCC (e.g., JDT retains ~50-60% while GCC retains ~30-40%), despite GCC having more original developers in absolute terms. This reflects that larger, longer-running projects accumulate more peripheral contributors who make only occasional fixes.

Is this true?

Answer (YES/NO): NO